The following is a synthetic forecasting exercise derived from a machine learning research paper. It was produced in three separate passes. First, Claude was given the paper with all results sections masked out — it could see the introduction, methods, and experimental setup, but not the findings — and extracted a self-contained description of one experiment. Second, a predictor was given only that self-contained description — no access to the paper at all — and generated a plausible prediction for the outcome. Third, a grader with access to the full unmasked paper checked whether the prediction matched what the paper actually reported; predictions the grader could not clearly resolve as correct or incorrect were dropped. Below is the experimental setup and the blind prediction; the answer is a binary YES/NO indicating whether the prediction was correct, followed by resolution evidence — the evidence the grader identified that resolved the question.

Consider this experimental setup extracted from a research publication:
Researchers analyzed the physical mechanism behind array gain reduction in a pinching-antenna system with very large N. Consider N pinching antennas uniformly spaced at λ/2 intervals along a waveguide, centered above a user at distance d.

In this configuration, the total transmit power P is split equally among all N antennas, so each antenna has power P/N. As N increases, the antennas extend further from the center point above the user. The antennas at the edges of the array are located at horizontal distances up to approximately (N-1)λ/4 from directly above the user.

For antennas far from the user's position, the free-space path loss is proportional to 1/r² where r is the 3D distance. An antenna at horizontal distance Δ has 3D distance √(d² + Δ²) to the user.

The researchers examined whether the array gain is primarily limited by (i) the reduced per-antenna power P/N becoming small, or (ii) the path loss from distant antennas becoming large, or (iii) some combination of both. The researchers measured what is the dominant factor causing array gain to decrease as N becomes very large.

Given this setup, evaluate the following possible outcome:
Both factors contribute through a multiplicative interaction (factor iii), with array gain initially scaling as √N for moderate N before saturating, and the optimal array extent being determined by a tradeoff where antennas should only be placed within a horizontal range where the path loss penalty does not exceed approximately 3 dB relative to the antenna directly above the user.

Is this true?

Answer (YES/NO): NO